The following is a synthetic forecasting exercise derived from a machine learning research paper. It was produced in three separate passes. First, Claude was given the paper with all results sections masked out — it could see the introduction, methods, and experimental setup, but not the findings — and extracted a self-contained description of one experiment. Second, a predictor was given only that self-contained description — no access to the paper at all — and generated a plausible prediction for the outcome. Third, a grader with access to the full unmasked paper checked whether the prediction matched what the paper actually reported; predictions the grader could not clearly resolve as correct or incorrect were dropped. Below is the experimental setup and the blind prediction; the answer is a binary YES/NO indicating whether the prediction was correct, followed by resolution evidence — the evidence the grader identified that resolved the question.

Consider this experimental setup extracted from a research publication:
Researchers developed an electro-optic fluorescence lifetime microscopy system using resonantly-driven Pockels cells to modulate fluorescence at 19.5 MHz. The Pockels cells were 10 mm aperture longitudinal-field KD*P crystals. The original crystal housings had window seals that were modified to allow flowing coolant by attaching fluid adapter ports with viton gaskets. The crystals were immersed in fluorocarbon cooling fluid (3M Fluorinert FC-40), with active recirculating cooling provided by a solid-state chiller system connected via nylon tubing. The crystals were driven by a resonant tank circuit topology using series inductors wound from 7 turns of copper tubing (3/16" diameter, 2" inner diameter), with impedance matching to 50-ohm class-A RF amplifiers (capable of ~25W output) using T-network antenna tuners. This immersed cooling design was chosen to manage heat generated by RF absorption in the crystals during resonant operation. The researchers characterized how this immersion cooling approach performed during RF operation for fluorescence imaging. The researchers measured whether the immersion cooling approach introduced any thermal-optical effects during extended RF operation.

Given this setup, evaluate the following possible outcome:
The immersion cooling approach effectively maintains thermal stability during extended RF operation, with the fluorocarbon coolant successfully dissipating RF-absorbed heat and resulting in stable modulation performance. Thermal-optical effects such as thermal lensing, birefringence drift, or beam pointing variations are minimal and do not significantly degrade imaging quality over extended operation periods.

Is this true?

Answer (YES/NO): NO